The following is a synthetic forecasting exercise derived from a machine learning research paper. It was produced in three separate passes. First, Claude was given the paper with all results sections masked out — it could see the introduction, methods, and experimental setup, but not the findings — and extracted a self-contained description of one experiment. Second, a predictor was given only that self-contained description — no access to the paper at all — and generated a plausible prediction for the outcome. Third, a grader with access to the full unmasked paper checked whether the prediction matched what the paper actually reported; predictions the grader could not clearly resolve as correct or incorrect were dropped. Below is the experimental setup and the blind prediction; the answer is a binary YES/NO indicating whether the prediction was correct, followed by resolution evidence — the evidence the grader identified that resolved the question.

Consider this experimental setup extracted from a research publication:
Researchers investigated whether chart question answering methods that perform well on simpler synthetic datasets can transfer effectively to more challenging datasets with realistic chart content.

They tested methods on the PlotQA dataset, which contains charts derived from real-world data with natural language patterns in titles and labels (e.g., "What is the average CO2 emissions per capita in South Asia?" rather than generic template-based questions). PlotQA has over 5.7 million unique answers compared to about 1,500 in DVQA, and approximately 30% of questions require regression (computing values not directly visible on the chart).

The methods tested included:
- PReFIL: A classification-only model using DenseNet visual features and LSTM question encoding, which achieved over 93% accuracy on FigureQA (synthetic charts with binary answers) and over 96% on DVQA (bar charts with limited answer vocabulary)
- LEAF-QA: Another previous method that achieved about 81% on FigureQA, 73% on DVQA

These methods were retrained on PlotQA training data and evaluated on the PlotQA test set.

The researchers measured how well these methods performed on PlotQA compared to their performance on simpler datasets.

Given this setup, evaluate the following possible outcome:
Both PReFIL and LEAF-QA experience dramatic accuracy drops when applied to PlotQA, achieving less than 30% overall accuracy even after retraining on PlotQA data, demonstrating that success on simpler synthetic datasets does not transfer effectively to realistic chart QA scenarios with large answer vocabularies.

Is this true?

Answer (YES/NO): NO